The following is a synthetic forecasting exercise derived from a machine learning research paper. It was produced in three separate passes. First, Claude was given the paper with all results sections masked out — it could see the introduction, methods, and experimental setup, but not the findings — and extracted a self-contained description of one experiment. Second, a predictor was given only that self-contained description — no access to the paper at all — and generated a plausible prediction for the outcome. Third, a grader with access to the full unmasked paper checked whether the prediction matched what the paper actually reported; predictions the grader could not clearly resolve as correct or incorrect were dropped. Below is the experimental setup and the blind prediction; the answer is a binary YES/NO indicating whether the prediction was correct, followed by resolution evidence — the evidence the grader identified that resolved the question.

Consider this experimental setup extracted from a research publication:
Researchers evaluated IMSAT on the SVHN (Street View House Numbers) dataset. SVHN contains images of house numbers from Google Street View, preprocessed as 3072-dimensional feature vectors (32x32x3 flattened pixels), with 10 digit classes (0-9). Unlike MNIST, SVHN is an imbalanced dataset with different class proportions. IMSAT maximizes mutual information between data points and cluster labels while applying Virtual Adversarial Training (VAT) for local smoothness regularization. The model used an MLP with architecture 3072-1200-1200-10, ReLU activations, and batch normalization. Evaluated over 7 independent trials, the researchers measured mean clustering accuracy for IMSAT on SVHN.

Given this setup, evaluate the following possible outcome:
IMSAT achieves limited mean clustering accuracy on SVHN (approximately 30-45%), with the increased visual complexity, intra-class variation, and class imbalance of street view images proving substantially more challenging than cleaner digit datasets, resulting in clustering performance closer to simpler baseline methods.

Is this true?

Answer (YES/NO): NO